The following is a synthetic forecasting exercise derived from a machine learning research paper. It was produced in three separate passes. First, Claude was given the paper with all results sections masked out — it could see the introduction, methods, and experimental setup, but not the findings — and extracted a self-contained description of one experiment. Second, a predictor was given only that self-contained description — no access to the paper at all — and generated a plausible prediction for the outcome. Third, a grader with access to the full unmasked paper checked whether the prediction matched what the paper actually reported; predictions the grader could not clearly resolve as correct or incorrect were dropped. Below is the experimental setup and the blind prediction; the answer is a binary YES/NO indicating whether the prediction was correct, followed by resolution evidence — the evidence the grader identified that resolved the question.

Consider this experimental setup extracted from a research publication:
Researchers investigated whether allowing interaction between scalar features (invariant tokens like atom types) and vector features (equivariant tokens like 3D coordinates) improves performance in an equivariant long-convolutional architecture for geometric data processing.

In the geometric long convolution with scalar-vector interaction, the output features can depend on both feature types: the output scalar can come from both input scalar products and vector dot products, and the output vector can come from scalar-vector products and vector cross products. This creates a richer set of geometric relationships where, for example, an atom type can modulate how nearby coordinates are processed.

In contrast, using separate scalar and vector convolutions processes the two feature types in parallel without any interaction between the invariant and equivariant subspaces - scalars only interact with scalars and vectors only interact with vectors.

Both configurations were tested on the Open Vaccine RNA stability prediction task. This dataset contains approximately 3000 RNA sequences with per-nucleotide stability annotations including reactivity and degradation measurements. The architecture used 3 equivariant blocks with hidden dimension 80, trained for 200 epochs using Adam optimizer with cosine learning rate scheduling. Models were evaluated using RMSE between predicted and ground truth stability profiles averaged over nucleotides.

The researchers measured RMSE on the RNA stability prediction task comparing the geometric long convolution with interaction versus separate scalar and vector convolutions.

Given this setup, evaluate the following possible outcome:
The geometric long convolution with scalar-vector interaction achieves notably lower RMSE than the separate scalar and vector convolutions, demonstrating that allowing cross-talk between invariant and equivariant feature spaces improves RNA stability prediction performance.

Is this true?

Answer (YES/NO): YES